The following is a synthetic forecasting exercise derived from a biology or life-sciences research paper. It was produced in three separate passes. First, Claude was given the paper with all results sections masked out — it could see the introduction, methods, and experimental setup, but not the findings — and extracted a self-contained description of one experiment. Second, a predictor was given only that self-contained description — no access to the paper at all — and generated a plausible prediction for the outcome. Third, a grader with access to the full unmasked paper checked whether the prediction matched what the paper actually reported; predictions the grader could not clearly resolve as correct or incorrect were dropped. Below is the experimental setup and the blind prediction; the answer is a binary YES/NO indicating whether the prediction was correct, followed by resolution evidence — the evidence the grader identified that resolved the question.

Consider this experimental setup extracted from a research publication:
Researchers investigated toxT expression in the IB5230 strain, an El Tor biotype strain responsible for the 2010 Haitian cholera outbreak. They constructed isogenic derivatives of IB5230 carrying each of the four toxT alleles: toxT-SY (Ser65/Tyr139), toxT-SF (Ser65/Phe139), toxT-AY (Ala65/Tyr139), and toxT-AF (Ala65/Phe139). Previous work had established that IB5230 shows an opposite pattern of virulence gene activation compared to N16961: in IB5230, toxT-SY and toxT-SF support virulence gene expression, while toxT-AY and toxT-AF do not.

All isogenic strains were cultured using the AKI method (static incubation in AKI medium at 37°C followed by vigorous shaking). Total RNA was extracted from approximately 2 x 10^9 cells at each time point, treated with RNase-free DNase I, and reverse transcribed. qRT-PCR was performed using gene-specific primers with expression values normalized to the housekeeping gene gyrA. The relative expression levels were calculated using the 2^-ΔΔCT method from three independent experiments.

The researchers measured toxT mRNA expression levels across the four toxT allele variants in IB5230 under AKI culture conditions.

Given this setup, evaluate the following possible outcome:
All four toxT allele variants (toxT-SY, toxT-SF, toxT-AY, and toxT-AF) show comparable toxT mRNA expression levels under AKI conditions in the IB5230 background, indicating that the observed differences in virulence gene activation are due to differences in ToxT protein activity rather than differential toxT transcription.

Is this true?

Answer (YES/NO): NO